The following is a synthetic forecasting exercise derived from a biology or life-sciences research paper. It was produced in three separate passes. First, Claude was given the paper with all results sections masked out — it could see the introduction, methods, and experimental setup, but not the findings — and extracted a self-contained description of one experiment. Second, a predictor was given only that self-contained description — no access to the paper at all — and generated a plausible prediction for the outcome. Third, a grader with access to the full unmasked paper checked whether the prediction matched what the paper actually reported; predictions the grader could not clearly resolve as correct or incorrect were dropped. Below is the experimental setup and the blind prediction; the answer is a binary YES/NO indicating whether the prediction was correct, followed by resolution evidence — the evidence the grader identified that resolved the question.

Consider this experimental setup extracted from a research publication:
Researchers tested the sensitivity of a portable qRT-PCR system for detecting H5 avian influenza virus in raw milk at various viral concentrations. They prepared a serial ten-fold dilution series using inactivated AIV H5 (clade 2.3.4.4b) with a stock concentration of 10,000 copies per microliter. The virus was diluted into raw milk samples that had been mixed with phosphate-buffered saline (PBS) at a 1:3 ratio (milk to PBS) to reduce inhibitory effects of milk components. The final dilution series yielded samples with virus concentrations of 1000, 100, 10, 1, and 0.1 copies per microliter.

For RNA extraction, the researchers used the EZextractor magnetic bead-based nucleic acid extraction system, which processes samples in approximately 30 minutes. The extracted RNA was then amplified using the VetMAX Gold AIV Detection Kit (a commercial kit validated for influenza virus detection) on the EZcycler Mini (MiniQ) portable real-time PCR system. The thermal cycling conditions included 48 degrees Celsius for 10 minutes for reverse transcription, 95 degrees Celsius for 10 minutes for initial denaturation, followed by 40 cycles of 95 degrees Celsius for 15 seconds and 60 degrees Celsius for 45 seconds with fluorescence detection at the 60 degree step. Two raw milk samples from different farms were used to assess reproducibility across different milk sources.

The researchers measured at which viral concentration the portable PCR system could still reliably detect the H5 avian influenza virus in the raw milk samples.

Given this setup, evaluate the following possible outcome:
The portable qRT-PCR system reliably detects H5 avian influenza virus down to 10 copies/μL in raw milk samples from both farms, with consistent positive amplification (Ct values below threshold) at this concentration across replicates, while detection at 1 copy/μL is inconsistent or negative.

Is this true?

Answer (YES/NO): NO